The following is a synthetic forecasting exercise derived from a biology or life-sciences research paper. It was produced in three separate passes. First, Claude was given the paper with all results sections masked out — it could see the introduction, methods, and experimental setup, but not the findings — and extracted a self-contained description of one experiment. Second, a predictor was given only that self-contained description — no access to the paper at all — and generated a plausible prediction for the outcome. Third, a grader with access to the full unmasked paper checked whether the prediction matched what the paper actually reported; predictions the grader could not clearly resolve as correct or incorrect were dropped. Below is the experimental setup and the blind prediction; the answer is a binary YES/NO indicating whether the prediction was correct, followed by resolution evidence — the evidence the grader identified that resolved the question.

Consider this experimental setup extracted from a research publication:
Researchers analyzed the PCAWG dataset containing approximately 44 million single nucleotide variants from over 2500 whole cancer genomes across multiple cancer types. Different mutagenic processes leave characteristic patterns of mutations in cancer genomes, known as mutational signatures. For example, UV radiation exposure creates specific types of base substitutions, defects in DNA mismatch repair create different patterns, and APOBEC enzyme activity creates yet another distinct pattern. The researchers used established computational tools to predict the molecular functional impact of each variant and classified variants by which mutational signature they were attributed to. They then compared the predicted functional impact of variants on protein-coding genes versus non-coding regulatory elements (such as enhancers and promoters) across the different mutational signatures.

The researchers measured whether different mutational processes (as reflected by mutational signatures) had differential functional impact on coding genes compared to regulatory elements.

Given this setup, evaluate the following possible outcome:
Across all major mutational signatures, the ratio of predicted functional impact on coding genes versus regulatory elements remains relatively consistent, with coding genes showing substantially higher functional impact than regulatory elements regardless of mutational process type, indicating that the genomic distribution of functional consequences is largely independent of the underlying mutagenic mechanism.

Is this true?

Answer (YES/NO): NO